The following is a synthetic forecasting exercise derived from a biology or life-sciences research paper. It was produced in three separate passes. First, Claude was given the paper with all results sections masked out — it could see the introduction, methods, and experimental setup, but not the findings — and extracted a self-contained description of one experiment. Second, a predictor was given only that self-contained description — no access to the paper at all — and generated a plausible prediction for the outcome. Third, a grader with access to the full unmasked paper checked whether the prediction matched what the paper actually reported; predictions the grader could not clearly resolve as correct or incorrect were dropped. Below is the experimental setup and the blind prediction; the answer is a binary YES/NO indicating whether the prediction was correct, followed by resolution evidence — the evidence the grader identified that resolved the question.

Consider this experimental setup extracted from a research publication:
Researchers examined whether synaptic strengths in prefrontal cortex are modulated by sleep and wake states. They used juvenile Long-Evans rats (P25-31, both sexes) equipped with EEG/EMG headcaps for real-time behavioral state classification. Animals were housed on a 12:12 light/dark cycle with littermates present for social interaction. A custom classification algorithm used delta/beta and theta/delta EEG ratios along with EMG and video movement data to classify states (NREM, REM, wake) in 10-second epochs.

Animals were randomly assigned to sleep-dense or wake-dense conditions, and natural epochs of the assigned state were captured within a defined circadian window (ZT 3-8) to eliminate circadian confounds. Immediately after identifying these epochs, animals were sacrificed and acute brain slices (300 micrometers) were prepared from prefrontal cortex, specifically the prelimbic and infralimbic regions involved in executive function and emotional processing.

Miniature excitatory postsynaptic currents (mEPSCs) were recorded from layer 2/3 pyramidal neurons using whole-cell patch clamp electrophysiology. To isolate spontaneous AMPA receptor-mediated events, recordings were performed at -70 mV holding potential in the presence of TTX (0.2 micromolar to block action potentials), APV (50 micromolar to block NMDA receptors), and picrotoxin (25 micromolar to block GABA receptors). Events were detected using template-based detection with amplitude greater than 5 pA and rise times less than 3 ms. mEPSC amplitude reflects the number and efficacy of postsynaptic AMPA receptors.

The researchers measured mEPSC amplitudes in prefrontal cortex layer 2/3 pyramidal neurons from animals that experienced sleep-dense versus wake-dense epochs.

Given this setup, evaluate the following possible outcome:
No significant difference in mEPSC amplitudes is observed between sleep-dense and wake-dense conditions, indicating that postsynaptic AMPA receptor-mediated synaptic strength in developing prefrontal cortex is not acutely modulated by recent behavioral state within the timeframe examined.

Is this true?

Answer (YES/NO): YES